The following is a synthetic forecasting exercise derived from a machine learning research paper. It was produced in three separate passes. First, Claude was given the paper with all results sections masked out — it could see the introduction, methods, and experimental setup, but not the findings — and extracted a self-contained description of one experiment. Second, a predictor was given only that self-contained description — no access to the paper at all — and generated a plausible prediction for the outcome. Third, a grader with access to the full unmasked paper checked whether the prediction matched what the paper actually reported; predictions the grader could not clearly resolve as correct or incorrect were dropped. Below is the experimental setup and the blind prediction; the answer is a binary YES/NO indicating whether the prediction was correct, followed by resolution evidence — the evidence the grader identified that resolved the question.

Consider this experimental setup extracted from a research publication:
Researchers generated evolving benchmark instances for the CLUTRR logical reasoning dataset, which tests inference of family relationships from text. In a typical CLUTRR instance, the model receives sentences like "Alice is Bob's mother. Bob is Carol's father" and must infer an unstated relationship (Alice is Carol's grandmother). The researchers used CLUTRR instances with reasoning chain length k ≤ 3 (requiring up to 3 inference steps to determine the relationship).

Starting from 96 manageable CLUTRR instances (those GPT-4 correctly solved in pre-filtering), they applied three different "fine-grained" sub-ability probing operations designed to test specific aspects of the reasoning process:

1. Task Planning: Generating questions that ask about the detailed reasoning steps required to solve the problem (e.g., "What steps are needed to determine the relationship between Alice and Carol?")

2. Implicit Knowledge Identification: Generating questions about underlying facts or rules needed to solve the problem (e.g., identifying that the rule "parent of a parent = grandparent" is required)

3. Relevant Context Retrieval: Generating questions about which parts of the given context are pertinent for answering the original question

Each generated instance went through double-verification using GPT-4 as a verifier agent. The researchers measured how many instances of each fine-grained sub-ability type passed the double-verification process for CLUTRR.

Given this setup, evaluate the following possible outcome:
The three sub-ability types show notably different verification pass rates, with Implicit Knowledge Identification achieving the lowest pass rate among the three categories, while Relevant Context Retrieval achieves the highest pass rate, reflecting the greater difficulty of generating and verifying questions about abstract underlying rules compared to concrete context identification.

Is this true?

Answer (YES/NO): NO